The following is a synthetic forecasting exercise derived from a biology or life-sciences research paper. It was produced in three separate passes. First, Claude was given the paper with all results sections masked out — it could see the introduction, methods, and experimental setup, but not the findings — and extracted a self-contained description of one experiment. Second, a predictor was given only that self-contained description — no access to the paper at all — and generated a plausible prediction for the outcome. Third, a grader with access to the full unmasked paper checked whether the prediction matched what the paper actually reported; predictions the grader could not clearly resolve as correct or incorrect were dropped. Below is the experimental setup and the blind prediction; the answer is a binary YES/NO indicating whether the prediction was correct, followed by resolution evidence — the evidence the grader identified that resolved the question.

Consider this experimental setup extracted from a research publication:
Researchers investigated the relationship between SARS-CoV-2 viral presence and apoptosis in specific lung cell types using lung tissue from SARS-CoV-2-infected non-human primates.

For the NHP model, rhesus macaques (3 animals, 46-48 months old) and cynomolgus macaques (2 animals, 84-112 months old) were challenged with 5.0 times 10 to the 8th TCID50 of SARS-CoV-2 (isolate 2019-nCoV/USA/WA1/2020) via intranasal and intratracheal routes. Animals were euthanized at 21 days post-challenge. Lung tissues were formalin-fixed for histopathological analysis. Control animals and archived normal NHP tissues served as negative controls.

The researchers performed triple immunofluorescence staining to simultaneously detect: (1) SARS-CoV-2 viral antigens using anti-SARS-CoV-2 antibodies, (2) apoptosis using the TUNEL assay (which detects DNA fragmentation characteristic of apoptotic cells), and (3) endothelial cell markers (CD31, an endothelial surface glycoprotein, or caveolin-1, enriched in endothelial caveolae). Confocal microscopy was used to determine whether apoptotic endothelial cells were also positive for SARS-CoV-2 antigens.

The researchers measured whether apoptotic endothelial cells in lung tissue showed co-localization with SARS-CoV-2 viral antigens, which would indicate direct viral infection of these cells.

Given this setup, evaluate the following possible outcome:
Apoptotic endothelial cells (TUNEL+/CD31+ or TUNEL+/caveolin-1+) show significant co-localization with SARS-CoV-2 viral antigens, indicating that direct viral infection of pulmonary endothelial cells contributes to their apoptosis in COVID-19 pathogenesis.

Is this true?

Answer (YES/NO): NO